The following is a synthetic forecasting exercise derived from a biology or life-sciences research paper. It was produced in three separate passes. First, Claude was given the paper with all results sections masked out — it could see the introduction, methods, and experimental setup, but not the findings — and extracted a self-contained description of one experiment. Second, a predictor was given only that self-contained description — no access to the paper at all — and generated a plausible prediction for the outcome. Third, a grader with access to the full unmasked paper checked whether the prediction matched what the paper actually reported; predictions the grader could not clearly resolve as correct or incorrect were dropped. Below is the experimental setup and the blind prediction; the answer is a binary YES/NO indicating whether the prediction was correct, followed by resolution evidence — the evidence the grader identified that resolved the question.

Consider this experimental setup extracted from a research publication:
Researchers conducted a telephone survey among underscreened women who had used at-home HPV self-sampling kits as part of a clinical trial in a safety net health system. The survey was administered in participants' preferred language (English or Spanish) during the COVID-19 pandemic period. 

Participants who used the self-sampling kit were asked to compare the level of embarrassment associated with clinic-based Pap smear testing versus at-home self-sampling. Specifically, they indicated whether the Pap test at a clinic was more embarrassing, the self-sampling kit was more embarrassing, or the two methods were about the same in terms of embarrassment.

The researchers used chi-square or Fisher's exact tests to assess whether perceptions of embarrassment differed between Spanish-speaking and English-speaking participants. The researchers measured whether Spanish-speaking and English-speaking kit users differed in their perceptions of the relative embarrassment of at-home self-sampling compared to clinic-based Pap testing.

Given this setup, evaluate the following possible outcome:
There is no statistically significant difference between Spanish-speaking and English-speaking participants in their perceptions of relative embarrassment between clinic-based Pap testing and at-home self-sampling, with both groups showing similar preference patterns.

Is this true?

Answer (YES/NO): NO